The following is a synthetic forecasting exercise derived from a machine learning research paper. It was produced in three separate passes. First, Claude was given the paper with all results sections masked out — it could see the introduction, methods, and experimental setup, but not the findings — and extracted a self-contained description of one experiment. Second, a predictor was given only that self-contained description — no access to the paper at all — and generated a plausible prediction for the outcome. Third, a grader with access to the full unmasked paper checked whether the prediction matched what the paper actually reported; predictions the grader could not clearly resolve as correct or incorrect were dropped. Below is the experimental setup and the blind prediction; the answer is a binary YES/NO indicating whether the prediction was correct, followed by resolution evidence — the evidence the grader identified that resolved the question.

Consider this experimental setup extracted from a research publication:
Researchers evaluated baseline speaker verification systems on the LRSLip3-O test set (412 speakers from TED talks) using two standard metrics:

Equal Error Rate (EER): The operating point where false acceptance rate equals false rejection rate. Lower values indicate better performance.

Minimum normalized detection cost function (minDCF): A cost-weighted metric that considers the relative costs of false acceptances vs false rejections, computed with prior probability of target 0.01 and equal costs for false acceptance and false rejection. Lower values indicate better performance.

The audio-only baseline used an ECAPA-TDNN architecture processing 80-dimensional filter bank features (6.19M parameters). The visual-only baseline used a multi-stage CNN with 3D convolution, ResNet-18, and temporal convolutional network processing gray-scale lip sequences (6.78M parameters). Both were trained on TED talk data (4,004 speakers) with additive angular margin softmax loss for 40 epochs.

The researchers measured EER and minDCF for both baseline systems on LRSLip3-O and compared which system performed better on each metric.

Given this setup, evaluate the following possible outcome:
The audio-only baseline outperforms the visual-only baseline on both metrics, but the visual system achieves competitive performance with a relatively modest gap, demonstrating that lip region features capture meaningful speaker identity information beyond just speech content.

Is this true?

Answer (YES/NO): NO